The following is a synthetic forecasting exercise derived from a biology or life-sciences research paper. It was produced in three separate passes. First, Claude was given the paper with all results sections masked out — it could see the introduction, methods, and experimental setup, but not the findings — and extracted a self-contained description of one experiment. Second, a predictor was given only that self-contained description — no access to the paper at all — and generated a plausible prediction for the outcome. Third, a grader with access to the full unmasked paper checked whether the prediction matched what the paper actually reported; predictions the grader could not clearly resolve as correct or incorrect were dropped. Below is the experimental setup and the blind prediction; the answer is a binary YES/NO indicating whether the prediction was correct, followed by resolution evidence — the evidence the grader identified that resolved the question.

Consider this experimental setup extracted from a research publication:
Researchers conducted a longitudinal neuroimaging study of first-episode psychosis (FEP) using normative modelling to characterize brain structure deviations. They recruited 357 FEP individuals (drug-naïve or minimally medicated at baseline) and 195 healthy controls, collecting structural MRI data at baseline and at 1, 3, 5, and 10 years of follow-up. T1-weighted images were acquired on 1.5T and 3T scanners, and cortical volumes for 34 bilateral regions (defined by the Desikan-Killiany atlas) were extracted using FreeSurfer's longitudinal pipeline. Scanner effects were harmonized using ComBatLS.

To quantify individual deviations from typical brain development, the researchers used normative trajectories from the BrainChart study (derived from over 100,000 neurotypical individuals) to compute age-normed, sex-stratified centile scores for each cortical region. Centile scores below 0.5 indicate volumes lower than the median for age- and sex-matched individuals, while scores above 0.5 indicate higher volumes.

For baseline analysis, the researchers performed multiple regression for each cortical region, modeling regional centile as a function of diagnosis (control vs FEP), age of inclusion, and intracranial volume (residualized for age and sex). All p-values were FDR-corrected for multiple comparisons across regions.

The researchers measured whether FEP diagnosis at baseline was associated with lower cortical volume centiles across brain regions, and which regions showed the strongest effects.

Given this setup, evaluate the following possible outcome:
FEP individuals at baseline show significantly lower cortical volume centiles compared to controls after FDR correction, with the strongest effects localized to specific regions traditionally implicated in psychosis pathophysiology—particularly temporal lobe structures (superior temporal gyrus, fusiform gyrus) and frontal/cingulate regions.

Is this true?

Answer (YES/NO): NO